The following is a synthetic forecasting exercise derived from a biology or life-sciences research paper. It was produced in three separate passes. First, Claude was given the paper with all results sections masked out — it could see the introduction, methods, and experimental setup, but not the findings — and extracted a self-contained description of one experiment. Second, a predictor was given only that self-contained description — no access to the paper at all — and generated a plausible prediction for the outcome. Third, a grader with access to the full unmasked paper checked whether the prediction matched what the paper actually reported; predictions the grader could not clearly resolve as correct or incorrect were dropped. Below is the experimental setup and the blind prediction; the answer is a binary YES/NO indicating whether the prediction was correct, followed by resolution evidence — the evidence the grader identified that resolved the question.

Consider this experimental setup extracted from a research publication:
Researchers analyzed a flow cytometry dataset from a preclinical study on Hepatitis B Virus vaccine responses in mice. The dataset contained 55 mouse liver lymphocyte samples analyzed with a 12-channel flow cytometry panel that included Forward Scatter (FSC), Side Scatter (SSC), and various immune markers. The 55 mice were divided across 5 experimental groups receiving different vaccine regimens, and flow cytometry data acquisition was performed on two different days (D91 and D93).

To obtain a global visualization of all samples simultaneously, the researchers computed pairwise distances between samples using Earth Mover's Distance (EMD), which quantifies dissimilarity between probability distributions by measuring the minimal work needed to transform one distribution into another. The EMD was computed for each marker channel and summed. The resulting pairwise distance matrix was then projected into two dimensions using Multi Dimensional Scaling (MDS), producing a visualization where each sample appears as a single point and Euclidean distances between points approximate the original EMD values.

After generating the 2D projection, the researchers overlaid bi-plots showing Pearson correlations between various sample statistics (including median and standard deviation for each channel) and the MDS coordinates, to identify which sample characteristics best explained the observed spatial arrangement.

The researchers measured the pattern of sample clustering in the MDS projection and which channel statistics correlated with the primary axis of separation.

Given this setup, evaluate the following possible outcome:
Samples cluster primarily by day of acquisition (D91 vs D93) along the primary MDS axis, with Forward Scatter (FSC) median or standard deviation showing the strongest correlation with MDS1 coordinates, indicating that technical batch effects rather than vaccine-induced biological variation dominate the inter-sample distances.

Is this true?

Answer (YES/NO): NO